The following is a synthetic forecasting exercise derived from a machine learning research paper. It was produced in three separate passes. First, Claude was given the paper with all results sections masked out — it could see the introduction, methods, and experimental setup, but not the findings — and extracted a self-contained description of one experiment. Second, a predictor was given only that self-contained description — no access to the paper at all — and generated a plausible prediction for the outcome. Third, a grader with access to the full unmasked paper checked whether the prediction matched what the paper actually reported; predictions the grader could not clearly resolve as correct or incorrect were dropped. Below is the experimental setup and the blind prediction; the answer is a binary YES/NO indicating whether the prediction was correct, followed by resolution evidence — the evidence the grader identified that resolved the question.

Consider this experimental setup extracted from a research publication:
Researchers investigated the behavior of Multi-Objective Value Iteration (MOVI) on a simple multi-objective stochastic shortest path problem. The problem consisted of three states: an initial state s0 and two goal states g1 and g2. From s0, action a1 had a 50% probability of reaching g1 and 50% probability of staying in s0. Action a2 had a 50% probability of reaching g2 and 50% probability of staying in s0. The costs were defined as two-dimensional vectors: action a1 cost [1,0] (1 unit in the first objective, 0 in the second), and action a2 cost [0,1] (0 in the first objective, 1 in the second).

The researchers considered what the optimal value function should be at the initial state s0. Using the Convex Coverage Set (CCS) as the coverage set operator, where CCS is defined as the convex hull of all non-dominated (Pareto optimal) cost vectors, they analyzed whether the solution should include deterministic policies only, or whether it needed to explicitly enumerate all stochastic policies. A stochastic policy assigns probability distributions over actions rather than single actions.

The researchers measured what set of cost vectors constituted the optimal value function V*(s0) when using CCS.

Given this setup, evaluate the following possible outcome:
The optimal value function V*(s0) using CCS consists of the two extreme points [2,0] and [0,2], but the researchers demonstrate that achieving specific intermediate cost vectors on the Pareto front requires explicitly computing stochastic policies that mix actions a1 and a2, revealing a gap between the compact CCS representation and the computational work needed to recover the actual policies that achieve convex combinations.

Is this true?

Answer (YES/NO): NO